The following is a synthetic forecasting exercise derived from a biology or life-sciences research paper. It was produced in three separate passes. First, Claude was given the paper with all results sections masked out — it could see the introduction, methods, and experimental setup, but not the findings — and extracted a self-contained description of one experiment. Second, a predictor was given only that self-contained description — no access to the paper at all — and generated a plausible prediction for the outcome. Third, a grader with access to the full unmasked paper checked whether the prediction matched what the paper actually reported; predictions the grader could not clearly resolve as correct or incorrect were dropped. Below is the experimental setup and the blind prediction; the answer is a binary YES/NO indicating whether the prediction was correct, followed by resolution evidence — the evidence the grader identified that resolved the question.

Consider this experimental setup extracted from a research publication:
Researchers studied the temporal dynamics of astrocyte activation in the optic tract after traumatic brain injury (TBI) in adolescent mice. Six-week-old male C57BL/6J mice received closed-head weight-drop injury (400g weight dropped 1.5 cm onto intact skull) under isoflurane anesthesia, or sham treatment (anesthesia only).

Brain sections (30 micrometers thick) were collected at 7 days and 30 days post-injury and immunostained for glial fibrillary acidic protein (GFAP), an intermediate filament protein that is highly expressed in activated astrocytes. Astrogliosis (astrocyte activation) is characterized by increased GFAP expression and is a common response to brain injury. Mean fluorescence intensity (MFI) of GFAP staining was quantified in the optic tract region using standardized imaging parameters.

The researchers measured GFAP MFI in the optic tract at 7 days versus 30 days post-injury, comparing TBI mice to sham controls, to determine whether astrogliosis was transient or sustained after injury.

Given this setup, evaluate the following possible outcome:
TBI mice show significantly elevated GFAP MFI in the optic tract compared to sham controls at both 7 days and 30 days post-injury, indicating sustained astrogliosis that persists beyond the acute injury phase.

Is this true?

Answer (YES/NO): YES